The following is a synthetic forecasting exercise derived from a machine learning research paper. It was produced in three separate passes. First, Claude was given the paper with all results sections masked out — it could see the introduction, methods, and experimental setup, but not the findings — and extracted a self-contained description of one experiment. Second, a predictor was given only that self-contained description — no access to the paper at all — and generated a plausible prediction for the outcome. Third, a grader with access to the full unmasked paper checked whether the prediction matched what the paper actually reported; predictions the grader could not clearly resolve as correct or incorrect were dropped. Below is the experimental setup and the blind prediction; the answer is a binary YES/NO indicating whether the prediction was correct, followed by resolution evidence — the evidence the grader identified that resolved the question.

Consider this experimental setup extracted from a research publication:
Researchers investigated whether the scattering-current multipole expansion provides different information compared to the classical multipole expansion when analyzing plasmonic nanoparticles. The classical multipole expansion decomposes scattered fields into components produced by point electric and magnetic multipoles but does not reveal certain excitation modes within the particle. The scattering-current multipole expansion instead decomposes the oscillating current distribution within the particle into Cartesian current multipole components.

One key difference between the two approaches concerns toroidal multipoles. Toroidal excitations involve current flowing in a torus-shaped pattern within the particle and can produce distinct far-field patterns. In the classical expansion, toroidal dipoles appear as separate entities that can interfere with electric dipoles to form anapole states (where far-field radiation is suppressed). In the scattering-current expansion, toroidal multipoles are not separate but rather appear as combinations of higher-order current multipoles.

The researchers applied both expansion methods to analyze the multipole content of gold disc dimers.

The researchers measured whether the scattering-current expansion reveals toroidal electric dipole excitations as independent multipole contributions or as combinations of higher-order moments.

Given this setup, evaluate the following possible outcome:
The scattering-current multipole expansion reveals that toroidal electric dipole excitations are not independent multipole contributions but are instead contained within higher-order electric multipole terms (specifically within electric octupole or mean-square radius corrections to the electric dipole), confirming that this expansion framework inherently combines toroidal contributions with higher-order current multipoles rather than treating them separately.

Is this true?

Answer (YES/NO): YES